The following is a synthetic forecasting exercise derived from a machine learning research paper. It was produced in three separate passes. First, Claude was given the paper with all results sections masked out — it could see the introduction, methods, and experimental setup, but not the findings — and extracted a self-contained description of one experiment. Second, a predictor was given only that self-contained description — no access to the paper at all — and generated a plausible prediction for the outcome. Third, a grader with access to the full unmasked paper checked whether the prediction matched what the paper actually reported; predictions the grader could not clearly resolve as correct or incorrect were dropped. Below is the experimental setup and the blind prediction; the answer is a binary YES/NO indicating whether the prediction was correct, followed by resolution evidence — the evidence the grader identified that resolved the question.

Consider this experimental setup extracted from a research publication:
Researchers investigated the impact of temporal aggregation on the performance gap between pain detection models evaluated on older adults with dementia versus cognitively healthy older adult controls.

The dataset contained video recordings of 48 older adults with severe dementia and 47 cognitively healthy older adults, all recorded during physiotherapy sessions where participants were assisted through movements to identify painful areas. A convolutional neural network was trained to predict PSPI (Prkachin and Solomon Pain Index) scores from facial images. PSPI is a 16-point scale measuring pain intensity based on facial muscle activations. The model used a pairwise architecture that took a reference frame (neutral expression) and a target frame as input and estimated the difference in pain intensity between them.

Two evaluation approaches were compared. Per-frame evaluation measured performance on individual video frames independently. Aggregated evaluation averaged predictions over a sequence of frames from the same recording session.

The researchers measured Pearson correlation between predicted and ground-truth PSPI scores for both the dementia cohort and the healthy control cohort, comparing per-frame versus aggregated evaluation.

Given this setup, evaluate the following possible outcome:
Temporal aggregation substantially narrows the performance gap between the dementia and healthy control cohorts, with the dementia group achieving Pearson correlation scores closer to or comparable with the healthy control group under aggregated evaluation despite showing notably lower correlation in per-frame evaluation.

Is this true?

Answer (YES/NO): YES